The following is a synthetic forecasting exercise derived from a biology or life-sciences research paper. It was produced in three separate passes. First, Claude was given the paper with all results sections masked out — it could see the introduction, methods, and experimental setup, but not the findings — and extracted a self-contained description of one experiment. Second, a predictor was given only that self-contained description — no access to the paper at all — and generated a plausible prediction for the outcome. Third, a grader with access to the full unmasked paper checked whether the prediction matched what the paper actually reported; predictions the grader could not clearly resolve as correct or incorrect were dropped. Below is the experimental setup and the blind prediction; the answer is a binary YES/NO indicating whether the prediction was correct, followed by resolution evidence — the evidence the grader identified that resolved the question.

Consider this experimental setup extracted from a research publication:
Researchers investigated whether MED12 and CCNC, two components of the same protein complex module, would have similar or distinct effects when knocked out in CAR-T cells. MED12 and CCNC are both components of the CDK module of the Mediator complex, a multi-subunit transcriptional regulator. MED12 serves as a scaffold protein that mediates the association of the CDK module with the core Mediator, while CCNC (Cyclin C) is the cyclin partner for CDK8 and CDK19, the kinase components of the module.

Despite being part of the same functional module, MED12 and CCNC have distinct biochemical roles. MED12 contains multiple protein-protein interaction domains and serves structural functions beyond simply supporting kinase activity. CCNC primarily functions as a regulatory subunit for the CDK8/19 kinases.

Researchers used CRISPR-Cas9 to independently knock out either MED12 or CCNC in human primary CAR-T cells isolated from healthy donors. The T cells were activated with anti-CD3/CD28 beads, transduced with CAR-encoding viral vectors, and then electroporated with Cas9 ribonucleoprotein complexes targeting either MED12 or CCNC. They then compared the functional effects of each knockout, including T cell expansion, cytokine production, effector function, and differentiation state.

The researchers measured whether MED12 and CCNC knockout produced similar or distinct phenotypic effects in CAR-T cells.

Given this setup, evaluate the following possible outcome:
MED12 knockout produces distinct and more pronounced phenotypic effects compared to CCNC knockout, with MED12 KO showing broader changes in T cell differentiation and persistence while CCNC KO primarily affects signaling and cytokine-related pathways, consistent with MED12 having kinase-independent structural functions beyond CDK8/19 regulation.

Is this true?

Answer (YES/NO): NO